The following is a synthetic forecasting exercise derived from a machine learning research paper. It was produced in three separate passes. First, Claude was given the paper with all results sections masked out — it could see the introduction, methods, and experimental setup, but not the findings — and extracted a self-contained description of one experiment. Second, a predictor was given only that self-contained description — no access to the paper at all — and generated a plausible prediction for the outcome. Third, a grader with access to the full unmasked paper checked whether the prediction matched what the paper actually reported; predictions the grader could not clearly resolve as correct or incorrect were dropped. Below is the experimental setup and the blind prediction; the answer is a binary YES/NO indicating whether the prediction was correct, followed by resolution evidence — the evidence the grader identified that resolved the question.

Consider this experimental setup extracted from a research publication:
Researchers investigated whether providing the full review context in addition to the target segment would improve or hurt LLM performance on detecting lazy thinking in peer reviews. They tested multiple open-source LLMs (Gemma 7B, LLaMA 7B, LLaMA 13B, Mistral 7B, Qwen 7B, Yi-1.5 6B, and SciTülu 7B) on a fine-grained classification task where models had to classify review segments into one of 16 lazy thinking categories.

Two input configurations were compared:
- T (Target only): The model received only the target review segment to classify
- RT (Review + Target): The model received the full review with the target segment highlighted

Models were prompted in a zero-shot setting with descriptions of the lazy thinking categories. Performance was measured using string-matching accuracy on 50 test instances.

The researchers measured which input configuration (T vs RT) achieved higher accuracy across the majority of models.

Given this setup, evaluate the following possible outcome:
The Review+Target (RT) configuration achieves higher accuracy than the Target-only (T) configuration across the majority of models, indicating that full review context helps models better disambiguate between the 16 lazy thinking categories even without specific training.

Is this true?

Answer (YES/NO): NO